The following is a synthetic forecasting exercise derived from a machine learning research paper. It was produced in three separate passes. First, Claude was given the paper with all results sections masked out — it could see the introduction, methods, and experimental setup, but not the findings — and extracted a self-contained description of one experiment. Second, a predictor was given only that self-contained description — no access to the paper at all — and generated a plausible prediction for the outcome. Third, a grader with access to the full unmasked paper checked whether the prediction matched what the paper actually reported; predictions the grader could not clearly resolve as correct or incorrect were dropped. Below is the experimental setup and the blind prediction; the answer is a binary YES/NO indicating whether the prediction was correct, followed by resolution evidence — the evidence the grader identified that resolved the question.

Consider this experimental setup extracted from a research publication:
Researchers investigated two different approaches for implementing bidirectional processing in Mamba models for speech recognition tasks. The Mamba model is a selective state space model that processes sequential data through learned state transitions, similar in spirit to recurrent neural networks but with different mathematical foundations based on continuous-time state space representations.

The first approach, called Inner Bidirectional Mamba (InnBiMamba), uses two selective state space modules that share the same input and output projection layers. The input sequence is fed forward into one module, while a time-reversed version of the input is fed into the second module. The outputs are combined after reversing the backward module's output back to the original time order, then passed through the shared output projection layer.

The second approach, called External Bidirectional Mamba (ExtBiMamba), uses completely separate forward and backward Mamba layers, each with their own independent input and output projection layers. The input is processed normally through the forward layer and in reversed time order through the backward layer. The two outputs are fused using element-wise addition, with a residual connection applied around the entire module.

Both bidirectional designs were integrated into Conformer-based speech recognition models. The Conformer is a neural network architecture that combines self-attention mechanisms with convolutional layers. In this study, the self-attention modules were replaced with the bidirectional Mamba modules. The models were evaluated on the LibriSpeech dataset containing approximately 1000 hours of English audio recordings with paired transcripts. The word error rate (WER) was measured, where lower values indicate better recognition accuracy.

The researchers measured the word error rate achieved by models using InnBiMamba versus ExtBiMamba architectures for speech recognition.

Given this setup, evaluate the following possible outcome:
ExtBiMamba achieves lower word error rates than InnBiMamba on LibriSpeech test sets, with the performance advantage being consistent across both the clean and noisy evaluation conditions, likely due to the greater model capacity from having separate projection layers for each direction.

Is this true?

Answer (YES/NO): NO